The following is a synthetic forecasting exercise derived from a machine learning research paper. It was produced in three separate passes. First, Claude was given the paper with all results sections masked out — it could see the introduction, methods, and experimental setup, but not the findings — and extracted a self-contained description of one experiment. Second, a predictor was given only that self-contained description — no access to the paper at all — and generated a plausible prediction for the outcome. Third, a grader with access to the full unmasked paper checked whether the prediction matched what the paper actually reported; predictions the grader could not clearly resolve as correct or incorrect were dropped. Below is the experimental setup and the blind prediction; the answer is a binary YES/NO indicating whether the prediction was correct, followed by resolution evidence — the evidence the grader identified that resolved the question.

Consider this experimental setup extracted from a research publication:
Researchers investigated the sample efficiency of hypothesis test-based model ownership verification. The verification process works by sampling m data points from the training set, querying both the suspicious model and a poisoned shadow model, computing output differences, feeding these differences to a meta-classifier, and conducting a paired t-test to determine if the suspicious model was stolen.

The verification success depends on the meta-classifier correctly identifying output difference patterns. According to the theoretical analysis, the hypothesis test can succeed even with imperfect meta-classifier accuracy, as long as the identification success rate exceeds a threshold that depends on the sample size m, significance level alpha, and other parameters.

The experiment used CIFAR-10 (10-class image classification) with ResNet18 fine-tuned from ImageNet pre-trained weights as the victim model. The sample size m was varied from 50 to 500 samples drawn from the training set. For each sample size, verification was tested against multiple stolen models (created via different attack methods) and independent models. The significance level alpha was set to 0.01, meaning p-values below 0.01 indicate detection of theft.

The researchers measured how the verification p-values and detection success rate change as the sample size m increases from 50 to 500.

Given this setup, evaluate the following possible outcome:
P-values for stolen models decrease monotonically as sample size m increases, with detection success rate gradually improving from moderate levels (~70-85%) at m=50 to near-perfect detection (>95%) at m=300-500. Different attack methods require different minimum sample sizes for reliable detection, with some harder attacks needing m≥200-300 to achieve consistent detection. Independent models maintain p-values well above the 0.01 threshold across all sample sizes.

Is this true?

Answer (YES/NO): NO